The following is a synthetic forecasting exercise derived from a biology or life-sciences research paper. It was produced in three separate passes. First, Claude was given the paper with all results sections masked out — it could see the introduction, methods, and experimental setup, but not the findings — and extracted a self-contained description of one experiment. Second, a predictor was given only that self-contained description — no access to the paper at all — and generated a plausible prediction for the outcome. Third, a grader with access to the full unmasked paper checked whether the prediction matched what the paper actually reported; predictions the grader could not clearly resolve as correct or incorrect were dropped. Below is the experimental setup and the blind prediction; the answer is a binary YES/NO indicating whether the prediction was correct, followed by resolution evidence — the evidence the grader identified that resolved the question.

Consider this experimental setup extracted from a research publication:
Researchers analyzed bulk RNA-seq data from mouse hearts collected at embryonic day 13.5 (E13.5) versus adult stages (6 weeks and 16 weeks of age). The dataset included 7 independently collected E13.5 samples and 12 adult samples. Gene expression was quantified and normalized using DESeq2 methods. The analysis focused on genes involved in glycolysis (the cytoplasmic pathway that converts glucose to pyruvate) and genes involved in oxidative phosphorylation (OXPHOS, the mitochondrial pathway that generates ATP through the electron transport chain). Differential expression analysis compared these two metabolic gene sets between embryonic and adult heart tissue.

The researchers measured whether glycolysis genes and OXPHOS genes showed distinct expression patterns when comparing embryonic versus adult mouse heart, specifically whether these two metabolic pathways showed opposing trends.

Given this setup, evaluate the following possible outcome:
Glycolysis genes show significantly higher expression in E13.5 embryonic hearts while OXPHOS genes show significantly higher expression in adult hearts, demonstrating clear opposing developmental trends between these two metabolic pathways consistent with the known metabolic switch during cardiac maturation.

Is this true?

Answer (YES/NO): NO